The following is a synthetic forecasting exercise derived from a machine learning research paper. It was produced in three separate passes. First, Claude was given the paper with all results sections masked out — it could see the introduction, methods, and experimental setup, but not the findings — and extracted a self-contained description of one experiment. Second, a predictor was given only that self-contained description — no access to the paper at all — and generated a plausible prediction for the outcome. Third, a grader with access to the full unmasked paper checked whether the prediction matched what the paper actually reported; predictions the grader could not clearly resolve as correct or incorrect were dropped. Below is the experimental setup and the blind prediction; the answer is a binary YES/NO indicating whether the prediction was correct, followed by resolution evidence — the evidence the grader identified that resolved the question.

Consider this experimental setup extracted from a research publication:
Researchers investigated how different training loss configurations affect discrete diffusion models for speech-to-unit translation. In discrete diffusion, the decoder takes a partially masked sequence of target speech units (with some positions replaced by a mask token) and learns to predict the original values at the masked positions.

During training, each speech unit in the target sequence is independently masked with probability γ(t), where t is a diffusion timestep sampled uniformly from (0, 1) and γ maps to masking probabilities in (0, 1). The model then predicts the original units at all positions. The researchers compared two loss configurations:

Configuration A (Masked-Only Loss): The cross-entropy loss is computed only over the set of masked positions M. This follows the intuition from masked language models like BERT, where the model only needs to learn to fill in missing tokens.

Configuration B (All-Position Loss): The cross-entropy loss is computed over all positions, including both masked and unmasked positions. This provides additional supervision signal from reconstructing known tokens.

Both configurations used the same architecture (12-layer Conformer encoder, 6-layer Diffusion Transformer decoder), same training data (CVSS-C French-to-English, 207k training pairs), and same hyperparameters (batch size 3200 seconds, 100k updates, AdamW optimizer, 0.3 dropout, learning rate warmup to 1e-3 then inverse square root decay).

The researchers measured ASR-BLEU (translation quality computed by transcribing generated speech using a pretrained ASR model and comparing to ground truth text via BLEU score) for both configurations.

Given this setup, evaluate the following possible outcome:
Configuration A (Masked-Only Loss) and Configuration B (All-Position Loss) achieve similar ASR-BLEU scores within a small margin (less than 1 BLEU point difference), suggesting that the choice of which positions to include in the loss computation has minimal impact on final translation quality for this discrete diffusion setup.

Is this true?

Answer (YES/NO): NO